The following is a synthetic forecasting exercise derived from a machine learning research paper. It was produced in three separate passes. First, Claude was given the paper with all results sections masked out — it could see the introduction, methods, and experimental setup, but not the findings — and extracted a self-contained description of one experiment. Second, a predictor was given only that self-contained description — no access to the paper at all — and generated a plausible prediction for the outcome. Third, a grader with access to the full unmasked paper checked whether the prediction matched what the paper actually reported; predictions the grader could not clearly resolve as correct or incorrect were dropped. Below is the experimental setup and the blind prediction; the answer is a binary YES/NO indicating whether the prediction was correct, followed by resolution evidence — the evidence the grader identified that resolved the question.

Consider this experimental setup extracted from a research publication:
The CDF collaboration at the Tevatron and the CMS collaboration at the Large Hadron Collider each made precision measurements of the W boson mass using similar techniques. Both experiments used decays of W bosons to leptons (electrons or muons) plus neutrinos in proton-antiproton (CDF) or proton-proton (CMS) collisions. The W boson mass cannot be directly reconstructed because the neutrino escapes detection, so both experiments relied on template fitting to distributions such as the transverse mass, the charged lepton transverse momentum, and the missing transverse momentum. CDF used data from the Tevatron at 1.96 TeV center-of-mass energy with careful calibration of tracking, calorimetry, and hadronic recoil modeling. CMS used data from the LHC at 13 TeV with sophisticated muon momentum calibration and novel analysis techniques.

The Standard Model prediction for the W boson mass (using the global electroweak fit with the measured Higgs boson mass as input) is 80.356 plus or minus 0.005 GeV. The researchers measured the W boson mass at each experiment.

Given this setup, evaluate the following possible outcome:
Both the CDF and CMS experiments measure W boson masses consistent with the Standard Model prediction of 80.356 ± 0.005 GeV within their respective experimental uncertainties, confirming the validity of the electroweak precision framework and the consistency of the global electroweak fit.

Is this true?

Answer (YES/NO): NO